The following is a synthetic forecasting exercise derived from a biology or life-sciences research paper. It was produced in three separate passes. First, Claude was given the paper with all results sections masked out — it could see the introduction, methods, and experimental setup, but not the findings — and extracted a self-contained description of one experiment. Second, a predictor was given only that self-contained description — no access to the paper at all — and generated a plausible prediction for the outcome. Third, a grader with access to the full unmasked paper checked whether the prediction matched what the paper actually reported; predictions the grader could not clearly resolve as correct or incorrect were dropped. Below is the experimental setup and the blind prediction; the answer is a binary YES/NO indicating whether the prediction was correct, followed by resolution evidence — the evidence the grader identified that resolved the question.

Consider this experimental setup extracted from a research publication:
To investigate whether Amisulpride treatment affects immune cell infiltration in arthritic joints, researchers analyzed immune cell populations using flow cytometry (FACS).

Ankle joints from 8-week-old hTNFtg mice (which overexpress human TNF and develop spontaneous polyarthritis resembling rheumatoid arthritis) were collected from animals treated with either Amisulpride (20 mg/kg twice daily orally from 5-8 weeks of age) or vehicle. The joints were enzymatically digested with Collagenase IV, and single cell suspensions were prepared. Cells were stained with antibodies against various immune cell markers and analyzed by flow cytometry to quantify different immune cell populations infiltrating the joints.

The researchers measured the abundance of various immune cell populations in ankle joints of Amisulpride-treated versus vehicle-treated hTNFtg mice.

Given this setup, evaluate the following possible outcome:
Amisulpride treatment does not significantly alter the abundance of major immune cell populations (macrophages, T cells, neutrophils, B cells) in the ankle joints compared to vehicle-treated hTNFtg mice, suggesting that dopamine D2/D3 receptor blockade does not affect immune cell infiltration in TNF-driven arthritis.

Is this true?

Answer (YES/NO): NO